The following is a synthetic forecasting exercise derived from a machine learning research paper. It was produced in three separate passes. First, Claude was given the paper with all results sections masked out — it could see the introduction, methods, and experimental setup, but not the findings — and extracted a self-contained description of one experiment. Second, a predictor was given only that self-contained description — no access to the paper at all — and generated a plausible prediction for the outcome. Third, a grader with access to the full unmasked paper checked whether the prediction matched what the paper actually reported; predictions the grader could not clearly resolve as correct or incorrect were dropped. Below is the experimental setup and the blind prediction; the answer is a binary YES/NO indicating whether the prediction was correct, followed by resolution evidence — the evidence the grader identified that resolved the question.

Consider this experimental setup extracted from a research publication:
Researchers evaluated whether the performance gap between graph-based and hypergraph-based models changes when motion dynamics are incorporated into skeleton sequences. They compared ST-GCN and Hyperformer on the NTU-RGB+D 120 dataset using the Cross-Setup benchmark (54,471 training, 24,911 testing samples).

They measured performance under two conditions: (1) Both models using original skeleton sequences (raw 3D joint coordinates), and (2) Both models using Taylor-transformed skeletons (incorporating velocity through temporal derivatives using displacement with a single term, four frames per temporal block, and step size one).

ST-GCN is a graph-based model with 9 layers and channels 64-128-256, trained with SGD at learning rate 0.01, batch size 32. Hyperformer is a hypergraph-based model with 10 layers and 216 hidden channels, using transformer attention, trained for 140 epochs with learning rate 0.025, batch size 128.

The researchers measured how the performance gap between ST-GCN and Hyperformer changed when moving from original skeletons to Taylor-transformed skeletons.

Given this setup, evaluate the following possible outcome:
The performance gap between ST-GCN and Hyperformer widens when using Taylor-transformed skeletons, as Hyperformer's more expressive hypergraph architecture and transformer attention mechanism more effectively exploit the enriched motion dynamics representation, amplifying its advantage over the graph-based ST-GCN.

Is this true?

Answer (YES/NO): NO